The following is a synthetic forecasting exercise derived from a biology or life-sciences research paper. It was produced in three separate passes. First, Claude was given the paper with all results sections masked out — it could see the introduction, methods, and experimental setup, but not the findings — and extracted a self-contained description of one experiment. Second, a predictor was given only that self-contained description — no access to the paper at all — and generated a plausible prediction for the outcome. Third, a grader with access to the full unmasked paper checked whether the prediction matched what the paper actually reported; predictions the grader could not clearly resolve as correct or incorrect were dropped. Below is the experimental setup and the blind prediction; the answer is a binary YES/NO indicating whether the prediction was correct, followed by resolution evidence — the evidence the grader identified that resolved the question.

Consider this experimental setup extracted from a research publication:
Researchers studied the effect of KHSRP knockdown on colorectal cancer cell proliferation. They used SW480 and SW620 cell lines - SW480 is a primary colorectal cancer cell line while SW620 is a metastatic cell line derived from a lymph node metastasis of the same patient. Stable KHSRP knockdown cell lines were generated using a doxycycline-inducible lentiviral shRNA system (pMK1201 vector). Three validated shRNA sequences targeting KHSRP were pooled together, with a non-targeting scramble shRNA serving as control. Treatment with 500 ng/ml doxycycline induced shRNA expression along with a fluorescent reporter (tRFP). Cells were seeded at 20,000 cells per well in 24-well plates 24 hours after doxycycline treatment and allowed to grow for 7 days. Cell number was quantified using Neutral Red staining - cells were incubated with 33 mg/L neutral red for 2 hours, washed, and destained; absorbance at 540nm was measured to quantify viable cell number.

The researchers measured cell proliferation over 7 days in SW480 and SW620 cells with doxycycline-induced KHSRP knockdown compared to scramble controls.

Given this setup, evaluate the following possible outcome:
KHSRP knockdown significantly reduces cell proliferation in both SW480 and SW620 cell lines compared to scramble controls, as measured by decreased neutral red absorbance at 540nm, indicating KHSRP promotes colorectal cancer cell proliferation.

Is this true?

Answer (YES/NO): YES